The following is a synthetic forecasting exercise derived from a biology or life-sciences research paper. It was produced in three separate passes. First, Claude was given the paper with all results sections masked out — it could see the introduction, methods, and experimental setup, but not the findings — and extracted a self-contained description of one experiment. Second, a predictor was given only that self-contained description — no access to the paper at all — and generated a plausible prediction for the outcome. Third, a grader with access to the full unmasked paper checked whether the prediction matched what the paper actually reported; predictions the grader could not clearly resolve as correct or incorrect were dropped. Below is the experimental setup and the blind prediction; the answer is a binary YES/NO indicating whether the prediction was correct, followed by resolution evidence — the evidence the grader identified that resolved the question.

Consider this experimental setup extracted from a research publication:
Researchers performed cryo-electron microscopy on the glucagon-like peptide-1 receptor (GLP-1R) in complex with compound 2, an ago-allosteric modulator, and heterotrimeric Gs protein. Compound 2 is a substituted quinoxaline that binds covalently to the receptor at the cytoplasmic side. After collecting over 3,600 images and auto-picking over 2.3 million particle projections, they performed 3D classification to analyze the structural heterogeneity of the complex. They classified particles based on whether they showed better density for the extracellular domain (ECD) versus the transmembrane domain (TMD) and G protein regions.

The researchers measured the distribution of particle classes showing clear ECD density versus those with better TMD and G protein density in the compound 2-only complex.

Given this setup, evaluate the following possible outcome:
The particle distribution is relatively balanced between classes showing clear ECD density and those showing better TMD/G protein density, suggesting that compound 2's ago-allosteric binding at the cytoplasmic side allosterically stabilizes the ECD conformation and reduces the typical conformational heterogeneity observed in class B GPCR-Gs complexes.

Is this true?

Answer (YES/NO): NO